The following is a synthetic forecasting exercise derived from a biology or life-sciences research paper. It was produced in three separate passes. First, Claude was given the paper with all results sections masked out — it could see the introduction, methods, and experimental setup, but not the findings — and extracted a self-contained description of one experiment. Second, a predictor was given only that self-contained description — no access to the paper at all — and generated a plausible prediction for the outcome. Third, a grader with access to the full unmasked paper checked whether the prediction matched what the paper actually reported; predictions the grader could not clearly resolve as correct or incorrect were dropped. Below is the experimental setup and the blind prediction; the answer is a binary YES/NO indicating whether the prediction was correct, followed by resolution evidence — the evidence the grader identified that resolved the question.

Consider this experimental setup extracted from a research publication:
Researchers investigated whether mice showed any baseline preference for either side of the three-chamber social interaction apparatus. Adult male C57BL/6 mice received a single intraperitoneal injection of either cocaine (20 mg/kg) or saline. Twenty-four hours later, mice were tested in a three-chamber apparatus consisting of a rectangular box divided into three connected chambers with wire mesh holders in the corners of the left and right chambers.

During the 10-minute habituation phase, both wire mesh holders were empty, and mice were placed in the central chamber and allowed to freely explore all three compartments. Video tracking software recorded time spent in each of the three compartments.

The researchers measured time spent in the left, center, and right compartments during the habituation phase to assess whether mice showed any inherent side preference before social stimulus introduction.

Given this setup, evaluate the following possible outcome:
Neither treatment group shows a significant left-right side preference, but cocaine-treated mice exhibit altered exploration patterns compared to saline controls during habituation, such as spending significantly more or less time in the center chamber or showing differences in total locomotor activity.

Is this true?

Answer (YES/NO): NO